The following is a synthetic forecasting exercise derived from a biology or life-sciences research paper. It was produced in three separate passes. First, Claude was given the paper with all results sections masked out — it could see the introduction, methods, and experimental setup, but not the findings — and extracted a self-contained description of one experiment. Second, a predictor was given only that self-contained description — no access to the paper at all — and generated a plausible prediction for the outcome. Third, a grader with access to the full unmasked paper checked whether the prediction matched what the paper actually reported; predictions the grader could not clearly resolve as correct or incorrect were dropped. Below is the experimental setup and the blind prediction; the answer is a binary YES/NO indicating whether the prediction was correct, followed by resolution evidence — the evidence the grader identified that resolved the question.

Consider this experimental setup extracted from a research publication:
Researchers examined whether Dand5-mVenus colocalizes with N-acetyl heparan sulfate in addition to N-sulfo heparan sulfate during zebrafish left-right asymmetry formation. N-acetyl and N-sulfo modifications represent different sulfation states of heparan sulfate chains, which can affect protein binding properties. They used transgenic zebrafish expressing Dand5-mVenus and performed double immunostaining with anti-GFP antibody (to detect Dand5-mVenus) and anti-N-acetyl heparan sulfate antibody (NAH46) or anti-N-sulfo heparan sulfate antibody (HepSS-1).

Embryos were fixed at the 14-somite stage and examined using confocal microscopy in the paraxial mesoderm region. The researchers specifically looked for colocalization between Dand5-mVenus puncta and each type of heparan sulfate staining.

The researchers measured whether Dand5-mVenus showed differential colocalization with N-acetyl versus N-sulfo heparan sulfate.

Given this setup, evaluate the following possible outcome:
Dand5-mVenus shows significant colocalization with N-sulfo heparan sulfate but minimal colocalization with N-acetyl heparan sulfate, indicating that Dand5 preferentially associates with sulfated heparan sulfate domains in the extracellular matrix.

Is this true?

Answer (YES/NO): NO